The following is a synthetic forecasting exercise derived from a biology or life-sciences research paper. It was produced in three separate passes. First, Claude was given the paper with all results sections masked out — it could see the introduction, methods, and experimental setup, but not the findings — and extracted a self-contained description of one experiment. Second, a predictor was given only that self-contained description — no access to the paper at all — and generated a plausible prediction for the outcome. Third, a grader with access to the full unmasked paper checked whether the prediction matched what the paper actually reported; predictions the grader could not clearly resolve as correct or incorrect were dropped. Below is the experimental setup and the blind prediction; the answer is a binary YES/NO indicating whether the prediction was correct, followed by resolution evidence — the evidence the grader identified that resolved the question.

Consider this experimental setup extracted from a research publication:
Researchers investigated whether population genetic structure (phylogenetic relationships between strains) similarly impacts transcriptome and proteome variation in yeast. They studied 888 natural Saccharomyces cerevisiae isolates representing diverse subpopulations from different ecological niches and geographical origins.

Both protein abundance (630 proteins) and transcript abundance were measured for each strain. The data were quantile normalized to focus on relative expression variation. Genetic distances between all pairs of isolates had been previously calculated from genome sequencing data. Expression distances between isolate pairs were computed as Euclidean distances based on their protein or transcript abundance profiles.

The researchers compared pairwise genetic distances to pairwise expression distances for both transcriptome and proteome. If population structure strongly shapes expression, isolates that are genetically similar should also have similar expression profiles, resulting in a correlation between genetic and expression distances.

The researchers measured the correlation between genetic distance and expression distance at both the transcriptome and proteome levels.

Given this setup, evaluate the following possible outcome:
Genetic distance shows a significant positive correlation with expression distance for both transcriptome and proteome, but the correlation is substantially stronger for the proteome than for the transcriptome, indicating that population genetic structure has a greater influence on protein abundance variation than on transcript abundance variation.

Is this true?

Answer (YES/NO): NO